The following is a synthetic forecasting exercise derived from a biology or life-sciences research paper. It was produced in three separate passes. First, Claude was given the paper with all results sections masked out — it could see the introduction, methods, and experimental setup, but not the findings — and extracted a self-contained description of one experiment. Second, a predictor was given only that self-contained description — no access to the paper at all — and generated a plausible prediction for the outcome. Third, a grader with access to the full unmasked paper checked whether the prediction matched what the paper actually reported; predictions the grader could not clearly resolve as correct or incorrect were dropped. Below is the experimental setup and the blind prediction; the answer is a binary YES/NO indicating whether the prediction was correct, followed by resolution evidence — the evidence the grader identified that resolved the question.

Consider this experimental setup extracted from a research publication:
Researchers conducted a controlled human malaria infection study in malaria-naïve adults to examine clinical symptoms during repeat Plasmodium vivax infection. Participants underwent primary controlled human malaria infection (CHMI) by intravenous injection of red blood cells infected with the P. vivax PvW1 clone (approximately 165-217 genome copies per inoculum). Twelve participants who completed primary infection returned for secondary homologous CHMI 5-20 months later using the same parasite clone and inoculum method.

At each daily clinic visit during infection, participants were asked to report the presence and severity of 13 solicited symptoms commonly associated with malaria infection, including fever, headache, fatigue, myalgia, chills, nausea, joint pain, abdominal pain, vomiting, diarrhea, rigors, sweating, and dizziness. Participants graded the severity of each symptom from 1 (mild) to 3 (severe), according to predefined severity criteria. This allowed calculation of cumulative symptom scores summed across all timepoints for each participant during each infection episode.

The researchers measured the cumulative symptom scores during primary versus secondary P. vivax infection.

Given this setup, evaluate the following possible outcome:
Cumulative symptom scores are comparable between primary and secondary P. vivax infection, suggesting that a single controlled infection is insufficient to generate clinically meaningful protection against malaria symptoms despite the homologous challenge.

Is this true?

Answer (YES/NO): NO